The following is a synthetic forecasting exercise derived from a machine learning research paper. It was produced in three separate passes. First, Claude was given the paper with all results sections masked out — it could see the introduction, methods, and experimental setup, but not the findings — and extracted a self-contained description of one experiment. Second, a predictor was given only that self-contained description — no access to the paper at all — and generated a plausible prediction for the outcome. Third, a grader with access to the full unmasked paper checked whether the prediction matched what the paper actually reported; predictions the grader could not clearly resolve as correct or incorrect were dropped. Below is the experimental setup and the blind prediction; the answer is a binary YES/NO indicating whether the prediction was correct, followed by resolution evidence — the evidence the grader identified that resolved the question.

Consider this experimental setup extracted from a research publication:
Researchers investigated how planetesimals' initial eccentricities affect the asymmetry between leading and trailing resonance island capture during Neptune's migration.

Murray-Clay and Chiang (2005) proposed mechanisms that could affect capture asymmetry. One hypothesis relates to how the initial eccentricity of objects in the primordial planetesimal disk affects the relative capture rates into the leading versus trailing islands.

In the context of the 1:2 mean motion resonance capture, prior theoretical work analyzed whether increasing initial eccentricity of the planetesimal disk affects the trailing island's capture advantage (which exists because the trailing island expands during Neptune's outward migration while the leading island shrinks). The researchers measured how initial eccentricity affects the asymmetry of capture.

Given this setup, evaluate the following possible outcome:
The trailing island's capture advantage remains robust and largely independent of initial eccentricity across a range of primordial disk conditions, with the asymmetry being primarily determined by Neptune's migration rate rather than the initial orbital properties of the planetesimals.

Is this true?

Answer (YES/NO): NO